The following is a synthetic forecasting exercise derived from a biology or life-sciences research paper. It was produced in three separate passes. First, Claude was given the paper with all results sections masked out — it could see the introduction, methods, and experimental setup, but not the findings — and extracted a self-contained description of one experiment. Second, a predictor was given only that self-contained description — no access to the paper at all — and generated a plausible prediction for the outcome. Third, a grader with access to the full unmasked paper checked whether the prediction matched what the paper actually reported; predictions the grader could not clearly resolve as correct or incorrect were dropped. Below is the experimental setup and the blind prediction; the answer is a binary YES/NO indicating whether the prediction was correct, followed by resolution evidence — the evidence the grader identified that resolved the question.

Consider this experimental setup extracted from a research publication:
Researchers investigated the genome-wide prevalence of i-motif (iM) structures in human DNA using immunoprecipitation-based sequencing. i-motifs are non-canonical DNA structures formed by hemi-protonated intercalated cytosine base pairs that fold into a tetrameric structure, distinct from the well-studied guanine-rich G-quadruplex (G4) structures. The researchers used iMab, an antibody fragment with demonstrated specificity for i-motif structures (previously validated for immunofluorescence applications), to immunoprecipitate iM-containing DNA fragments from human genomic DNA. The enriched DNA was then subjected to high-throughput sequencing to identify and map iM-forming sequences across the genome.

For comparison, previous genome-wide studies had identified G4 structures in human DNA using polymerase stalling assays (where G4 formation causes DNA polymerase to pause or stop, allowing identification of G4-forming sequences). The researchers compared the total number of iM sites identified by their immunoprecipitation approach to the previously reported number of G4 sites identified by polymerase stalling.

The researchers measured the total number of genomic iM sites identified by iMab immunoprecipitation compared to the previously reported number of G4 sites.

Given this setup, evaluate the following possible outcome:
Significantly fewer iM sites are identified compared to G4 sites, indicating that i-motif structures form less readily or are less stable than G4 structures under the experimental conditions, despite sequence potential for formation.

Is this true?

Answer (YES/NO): NO